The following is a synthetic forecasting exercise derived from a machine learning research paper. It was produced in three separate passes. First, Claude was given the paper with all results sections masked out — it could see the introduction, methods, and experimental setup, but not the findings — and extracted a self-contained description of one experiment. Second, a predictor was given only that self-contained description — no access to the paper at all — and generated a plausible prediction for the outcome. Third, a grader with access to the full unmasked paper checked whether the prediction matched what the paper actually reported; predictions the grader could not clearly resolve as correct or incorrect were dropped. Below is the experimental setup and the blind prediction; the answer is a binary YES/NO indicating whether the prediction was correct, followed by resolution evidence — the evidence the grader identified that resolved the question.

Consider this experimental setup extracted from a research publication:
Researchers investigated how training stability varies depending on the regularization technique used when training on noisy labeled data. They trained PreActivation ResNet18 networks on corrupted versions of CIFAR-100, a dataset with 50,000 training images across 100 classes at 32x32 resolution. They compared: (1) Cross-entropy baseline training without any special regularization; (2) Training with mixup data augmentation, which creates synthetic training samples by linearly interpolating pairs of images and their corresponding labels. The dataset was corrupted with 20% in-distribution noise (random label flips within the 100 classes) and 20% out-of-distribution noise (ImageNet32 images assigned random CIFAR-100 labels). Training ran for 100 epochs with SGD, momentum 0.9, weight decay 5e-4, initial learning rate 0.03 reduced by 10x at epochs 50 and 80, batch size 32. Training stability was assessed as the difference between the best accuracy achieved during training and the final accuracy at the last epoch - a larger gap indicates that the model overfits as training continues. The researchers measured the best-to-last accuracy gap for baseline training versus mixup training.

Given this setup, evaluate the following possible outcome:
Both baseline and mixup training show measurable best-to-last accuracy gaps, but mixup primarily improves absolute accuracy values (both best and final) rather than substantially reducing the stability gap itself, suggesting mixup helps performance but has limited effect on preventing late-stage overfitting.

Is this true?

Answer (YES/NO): NO